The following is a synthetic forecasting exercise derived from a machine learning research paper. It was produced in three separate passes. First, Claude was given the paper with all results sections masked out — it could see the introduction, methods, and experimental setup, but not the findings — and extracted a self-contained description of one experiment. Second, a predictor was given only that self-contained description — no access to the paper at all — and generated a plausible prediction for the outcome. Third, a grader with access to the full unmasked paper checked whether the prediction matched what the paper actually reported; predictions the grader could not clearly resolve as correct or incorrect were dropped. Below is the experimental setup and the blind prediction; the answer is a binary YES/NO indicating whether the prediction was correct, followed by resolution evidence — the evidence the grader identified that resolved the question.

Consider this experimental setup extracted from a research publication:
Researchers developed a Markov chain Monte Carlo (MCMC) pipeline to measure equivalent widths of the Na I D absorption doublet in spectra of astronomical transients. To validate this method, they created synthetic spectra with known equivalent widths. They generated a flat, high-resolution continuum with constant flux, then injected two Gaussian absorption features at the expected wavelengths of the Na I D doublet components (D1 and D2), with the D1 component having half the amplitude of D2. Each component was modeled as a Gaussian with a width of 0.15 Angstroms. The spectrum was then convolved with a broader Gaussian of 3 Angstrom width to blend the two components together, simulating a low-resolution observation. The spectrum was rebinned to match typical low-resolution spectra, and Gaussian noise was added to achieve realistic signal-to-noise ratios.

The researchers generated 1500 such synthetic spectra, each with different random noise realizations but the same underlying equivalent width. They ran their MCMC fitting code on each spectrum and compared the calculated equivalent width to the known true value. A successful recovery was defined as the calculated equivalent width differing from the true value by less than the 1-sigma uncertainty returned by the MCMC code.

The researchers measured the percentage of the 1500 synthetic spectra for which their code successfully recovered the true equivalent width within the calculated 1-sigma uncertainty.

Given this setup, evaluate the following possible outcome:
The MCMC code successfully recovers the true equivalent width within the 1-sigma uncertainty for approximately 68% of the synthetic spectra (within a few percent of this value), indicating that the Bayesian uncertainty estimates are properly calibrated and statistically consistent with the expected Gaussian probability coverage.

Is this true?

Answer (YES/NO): YES